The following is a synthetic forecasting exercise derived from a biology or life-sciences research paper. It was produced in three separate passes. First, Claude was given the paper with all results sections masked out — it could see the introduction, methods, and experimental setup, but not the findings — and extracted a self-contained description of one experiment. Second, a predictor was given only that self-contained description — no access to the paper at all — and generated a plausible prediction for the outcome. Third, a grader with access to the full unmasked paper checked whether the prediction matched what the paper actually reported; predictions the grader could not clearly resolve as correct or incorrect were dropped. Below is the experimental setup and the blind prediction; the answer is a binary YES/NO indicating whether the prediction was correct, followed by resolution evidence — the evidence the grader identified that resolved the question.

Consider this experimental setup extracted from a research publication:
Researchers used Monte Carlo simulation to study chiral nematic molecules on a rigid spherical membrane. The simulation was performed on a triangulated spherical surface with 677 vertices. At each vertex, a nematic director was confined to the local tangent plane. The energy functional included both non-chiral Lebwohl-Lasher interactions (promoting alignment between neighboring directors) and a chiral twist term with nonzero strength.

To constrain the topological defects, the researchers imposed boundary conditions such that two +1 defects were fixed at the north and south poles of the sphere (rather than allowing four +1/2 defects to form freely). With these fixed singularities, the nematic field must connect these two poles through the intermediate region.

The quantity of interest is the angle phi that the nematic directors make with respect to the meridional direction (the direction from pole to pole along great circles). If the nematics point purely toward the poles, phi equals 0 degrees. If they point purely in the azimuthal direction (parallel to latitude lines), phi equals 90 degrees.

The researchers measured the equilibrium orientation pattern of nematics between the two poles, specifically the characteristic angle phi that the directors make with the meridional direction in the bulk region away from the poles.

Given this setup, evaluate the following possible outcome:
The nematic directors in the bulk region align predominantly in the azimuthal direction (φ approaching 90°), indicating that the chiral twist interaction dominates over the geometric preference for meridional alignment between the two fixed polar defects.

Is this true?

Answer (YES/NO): NO